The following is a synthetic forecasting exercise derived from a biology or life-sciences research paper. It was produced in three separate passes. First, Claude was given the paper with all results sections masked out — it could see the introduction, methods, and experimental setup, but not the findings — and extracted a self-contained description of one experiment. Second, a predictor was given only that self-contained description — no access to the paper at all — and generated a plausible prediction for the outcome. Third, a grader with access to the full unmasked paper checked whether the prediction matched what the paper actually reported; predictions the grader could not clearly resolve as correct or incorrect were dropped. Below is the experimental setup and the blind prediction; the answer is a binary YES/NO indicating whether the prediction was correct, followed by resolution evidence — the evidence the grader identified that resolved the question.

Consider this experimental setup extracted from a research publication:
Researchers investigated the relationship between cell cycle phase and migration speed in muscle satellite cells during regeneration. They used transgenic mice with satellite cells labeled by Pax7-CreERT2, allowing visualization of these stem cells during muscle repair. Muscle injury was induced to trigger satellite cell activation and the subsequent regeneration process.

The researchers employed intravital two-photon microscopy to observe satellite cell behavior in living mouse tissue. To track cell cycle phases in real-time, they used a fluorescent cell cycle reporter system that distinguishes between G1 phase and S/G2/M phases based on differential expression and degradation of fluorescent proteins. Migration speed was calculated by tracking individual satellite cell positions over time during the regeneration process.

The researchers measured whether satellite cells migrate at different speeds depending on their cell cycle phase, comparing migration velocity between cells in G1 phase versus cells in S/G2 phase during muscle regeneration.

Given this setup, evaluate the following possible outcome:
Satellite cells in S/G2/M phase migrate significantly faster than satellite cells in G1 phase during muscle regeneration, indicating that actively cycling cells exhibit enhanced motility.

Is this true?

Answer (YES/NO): YES